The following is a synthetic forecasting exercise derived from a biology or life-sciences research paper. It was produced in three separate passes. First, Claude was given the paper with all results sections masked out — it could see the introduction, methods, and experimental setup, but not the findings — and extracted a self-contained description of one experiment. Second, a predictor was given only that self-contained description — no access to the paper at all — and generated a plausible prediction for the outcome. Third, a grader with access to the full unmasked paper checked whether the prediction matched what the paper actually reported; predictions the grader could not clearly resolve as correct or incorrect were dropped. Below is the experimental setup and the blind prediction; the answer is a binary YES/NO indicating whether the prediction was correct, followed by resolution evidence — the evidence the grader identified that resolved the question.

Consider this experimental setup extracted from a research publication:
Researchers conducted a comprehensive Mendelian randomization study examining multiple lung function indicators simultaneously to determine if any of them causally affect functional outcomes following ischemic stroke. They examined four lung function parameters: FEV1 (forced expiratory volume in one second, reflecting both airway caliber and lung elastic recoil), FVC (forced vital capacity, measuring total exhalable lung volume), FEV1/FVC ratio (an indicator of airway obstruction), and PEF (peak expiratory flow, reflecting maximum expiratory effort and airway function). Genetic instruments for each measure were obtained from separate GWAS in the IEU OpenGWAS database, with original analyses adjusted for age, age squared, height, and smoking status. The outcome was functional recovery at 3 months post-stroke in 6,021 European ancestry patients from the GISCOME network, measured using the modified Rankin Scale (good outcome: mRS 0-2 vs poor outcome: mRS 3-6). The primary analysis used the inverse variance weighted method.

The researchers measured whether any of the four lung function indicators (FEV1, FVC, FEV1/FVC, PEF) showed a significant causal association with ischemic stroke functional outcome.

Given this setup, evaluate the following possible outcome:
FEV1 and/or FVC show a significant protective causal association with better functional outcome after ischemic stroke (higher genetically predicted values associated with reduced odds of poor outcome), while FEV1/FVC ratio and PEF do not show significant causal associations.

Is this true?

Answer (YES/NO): NO